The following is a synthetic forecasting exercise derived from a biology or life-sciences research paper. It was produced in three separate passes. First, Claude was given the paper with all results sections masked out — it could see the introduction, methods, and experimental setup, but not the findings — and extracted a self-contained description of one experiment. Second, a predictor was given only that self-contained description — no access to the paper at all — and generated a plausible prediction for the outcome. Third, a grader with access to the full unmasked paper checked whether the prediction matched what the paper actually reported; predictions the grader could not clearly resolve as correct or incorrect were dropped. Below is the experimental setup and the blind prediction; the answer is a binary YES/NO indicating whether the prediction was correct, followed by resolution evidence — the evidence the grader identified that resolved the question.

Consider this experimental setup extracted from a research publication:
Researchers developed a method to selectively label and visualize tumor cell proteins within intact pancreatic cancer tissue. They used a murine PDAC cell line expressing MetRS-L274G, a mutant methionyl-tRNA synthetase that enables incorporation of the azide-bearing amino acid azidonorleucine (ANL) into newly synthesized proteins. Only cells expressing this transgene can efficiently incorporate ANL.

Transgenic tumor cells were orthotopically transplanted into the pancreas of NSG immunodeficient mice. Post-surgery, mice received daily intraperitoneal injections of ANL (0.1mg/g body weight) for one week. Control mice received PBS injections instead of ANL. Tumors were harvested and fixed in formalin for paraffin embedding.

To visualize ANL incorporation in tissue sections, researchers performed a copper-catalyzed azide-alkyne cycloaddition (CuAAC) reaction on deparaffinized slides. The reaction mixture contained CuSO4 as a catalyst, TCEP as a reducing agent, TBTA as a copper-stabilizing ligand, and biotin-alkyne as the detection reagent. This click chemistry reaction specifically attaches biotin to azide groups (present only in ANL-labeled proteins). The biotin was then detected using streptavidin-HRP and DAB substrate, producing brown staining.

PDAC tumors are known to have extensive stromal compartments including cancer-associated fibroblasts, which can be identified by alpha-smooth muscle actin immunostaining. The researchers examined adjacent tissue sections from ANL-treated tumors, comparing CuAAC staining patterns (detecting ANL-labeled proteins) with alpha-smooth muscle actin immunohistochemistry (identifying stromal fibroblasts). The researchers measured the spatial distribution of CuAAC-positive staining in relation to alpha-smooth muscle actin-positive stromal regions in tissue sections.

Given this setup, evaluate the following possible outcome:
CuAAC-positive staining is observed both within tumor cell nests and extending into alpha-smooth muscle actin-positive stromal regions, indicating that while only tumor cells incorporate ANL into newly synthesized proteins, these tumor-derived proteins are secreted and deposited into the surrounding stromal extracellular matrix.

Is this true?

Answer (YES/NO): NO